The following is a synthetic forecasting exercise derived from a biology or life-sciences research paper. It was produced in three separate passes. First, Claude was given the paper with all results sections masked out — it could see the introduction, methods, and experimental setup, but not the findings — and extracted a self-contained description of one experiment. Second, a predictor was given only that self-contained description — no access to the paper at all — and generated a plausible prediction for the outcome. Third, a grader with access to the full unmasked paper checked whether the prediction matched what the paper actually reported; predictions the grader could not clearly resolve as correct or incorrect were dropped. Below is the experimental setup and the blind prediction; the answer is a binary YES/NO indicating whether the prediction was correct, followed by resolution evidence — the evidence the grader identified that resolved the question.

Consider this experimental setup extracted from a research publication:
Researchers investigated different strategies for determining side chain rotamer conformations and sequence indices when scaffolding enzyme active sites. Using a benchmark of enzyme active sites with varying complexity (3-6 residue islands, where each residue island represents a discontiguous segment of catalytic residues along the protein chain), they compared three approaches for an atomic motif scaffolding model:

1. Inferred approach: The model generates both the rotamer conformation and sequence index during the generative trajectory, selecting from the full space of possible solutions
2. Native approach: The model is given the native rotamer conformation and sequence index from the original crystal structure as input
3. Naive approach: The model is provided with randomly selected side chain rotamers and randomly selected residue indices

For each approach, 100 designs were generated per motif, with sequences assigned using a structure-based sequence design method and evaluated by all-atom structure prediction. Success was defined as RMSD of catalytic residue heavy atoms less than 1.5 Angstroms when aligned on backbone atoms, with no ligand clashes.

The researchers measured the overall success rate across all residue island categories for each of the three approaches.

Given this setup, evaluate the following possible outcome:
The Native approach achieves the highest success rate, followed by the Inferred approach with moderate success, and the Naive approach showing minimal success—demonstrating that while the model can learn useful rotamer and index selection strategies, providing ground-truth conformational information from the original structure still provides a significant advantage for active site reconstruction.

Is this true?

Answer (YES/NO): NO